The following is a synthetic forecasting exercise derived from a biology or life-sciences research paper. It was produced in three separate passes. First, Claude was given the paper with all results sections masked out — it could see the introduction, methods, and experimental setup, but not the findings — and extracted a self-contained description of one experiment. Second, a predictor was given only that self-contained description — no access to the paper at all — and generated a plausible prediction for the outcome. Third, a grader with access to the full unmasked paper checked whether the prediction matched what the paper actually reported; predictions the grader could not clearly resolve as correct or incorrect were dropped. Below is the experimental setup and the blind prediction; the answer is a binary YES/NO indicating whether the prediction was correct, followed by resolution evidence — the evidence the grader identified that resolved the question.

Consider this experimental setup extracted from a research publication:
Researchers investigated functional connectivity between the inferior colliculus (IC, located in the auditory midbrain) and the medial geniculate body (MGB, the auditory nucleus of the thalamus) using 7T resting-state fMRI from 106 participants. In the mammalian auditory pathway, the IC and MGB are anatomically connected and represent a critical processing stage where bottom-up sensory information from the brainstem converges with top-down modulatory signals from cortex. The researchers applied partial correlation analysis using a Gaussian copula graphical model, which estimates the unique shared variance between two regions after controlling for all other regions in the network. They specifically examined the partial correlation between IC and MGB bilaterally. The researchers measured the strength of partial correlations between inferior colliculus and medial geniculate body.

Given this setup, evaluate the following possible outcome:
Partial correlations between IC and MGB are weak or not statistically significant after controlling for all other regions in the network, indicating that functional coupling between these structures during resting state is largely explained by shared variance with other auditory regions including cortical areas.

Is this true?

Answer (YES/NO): NO